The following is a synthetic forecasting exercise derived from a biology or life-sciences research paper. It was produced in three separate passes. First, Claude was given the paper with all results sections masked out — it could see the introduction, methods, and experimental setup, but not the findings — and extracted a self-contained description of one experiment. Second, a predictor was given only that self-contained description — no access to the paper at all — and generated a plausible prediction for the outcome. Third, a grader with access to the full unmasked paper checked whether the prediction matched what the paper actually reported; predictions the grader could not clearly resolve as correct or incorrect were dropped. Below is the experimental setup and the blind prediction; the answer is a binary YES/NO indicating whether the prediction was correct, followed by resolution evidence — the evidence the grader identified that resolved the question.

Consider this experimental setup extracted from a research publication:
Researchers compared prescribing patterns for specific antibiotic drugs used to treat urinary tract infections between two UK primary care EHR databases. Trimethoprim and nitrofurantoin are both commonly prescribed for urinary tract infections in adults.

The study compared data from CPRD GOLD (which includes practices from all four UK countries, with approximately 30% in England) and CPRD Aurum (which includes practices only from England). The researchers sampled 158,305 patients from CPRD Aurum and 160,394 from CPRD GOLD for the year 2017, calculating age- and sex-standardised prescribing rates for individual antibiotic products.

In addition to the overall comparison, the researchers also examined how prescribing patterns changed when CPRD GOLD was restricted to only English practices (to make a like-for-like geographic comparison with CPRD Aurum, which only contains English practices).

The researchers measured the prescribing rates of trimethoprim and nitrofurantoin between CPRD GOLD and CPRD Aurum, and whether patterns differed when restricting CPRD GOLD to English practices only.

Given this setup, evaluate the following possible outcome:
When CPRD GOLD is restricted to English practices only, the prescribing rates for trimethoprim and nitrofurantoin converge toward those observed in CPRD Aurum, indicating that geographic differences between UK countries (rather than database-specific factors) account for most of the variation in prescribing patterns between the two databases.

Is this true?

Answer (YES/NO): YES